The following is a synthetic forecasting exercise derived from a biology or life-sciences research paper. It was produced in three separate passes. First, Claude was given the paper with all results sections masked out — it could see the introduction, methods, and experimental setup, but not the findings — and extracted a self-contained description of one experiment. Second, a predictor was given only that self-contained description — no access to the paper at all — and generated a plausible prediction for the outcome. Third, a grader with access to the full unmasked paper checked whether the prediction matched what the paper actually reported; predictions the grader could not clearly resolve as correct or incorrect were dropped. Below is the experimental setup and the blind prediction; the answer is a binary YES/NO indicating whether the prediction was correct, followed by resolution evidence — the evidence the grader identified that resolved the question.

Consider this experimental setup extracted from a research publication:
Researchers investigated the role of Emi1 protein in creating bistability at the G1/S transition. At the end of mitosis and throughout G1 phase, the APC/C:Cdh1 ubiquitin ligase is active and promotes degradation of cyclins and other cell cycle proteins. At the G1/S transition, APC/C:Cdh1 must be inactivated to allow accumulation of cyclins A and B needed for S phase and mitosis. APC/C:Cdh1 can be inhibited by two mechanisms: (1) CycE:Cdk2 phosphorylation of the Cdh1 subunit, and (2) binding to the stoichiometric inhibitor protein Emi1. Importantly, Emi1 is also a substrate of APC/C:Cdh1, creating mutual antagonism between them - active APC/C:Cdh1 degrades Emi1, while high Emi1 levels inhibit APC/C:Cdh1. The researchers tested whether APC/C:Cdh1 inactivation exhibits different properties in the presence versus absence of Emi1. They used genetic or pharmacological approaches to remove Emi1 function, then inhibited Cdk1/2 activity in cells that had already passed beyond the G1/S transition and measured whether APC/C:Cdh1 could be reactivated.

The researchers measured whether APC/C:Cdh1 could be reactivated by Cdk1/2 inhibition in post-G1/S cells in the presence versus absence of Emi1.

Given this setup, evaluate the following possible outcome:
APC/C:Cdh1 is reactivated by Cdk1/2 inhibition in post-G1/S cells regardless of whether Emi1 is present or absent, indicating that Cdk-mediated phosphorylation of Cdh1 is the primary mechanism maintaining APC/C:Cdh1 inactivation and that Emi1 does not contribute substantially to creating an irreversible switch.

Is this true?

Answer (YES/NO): NO